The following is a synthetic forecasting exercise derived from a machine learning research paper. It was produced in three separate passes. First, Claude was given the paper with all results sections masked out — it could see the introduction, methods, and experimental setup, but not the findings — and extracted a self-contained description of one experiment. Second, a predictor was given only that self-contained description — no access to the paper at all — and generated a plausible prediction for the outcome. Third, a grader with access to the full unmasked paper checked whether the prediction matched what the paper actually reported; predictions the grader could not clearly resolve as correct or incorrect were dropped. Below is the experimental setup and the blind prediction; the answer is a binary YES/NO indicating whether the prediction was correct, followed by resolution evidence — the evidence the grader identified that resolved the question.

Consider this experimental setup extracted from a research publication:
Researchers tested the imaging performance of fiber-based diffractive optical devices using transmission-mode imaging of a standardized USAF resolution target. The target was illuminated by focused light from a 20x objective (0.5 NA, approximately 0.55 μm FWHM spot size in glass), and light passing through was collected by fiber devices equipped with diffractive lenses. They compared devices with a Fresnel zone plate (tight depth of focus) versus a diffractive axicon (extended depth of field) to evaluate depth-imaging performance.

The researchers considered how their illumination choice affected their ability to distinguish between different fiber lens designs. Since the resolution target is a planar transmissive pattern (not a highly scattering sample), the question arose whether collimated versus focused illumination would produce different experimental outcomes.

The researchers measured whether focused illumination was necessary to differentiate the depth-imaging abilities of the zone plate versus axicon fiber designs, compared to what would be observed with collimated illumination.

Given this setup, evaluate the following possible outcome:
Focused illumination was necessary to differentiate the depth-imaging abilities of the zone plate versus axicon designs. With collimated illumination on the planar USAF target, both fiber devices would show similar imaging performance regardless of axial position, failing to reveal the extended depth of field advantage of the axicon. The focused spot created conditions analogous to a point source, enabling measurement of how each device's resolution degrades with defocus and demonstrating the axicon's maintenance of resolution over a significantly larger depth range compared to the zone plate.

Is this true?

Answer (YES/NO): YES